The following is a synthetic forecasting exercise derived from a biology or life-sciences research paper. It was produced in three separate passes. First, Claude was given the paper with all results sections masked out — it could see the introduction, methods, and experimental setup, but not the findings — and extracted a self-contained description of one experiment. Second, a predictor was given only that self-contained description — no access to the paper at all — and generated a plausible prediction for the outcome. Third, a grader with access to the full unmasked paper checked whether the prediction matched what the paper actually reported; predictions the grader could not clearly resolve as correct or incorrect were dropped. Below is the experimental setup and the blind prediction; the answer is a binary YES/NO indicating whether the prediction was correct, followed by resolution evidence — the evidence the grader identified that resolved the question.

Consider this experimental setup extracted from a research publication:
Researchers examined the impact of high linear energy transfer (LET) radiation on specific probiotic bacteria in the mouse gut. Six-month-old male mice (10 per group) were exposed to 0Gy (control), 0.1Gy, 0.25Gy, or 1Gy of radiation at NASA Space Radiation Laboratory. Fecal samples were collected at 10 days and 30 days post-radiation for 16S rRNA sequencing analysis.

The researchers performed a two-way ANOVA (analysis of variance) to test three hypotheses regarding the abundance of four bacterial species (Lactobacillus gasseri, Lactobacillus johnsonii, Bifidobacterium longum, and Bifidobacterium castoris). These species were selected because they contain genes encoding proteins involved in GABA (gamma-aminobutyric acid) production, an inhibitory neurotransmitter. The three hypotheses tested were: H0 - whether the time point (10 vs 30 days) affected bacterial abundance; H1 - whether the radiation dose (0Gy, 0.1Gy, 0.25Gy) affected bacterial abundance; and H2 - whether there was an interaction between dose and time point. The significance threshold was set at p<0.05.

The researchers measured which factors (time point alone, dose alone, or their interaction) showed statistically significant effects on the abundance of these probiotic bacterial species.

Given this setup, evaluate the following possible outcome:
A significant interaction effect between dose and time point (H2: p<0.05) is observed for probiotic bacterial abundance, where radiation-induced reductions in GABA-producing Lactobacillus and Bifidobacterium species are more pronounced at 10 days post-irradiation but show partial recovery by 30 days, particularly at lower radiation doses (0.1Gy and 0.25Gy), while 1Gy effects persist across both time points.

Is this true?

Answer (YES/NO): NO